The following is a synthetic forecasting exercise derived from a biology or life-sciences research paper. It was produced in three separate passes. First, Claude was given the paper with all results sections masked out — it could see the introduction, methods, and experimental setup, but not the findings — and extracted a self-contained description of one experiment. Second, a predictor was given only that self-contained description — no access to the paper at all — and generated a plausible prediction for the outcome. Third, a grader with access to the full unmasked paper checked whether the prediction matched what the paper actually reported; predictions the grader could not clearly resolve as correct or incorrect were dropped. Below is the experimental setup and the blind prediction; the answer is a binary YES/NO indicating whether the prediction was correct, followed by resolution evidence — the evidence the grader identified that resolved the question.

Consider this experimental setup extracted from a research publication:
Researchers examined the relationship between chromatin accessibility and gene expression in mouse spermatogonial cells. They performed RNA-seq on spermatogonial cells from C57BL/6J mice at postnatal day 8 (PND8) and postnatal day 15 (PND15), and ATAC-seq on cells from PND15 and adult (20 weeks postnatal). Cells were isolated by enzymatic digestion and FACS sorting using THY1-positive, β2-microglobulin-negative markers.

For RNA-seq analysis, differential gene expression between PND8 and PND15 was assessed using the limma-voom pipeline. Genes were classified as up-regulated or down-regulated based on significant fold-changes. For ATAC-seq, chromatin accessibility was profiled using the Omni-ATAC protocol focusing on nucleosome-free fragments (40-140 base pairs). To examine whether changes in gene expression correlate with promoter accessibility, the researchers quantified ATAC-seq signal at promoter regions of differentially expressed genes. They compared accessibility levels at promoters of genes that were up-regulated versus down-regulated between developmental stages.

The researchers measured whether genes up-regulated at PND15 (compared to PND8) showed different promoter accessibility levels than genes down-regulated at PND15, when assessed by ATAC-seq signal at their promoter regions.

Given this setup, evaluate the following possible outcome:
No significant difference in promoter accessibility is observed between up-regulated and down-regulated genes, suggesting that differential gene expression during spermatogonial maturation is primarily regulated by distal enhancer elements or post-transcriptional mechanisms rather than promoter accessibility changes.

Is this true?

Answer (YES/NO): NO